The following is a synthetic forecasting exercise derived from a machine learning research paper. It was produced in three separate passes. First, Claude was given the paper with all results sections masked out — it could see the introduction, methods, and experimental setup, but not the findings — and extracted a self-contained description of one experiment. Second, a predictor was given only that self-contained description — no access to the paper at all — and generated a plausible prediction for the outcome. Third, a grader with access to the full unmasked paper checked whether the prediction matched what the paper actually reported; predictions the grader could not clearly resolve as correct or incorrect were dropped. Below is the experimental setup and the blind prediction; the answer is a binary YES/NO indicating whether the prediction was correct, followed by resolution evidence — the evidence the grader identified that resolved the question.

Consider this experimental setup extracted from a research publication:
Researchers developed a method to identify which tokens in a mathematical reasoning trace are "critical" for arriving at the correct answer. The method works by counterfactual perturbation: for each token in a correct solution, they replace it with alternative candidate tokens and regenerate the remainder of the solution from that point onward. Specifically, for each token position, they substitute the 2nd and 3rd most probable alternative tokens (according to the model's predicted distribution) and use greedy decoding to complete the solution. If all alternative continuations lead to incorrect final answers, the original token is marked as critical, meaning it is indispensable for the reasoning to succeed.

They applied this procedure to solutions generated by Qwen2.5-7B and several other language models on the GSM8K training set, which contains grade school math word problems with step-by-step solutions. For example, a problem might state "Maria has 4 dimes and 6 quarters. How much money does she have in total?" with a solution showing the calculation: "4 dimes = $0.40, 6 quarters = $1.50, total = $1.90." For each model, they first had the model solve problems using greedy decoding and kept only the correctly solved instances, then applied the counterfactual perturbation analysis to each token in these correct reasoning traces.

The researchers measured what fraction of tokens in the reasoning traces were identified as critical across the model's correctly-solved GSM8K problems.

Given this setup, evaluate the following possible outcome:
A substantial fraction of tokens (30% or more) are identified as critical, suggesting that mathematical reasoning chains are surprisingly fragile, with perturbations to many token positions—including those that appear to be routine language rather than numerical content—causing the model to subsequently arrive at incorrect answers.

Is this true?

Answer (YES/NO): NO